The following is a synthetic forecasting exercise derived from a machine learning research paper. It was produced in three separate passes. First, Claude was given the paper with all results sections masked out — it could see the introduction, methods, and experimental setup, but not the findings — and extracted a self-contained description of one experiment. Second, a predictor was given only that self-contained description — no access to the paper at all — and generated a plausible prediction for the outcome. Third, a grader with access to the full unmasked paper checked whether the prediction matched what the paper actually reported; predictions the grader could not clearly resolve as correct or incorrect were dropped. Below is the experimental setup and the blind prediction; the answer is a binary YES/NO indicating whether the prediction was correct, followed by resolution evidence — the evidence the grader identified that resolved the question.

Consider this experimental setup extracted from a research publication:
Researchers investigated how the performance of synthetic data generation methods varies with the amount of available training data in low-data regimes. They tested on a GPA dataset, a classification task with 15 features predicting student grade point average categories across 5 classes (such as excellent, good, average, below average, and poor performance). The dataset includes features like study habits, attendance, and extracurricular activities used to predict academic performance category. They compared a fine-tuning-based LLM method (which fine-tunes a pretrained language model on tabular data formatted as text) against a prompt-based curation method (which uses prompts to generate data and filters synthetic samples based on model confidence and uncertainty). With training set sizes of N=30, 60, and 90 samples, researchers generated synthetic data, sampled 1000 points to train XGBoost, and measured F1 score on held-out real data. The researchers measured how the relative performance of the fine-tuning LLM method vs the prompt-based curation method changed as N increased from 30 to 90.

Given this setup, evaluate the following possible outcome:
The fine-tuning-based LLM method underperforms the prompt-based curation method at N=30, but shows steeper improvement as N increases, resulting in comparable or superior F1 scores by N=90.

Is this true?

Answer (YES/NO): NO